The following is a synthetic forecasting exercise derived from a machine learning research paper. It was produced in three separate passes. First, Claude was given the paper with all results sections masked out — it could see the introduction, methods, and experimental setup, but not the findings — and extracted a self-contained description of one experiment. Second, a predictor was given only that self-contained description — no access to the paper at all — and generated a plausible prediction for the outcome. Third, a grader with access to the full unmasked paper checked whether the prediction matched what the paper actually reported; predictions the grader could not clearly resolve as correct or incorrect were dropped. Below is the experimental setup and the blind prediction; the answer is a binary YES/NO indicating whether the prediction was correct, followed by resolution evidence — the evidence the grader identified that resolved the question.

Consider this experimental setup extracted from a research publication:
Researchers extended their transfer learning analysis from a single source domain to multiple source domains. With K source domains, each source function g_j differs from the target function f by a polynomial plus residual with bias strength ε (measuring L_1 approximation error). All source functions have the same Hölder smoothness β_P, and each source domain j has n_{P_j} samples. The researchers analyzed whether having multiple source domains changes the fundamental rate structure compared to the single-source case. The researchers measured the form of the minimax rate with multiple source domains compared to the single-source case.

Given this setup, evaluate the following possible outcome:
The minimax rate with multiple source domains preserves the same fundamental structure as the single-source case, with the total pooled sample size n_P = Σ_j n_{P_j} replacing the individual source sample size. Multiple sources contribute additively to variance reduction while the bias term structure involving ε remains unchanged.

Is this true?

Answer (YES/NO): YES